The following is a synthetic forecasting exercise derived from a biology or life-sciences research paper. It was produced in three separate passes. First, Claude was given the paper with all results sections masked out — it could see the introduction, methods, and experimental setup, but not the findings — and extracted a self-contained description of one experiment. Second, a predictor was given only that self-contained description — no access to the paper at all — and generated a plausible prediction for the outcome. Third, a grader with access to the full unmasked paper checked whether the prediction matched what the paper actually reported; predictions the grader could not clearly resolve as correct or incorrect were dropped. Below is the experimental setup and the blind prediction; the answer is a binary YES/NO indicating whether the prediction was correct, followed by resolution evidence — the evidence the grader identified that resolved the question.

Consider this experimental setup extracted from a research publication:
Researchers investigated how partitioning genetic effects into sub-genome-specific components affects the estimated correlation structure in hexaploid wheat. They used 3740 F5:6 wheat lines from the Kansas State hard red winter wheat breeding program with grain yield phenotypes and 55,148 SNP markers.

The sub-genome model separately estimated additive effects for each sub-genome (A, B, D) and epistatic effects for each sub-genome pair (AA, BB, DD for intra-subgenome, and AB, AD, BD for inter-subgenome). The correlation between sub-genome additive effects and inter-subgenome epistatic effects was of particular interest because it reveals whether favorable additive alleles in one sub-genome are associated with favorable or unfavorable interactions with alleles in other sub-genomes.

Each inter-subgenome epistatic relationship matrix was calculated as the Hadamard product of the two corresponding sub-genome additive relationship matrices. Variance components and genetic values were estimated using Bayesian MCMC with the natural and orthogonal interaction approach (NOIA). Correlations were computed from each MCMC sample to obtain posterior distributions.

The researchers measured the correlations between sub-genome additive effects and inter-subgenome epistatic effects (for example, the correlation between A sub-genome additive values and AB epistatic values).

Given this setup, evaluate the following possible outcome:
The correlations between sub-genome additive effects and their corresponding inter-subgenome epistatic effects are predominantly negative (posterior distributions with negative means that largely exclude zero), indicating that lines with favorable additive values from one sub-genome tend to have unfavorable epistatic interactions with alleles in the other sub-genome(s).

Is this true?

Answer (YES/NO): NO